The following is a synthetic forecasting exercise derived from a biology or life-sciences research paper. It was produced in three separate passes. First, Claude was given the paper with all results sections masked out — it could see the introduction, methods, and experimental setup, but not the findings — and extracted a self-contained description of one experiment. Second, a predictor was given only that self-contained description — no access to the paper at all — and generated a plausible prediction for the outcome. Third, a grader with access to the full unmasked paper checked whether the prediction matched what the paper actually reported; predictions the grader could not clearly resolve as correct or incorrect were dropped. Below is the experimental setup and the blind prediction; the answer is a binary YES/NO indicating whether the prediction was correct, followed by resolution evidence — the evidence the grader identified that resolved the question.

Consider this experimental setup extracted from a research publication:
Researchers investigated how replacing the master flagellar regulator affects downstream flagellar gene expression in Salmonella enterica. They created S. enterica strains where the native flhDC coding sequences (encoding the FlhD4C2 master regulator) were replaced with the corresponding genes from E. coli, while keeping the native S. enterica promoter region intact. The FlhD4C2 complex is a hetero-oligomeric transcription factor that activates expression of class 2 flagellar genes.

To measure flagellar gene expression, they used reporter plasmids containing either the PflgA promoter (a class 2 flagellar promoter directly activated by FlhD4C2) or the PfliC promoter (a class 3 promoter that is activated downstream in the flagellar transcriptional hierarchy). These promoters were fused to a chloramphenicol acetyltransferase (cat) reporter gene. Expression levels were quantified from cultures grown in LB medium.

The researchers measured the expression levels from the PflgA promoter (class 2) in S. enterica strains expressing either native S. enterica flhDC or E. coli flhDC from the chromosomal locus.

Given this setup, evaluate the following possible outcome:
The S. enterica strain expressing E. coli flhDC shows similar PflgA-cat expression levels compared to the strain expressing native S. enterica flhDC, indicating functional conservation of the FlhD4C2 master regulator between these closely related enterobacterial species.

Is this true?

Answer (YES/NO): NO